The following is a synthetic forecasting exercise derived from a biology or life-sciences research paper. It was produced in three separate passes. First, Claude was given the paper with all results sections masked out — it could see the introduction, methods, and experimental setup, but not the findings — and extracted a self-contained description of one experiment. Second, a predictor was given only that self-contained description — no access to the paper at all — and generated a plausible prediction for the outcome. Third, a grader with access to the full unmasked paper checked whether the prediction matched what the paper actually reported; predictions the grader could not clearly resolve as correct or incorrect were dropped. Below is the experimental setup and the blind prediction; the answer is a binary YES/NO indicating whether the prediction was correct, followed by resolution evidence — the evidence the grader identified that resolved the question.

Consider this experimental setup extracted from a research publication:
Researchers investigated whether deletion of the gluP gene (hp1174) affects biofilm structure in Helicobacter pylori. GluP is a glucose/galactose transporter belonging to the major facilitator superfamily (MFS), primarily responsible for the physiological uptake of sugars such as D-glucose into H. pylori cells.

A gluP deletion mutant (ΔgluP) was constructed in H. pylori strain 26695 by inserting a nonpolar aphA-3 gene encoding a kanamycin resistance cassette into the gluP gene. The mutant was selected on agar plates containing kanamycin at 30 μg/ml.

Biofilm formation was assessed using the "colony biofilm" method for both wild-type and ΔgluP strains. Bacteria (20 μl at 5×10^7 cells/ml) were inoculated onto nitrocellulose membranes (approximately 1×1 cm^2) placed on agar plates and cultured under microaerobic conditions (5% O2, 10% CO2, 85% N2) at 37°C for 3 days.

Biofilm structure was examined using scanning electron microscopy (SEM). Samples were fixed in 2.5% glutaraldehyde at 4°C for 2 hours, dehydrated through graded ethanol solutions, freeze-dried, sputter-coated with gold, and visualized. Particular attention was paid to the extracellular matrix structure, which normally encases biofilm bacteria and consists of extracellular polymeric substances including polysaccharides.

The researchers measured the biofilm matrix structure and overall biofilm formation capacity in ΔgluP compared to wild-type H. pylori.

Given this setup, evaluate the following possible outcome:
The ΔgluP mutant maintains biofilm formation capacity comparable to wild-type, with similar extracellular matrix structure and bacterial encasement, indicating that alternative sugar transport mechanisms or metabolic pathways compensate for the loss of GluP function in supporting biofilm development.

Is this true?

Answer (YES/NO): NO